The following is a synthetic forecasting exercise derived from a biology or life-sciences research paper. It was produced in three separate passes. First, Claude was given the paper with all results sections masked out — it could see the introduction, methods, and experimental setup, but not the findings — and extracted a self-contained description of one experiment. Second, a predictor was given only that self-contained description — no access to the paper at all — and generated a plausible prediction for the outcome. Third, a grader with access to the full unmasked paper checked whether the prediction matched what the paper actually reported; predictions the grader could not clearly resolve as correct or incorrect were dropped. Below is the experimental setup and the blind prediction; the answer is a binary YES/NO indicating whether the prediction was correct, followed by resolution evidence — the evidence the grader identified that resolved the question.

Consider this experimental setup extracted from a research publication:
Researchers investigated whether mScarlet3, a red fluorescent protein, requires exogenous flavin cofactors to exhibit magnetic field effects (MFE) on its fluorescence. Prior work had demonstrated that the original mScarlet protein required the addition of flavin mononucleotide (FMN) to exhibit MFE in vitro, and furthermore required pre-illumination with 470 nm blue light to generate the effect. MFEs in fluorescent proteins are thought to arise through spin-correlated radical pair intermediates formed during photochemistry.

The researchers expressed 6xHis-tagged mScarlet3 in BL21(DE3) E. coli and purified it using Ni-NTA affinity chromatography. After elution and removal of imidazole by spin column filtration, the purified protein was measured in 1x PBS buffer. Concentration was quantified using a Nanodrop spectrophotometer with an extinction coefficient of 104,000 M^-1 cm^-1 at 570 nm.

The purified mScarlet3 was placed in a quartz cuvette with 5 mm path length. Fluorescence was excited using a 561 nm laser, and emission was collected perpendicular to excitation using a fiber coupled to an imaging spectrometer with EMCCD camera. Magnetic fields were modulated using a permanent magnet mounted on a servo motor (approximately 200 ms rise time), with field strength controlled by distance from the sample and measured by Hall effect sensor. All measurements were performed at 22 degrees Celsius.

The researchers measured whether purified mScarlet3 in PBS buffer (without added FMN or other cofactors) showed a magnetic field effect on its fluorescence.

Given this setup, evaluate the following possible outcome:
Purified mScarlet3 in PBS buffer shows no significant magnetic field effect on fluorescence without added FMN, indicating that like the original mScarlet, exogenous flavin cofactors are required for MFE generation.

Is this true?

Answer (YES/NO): YES